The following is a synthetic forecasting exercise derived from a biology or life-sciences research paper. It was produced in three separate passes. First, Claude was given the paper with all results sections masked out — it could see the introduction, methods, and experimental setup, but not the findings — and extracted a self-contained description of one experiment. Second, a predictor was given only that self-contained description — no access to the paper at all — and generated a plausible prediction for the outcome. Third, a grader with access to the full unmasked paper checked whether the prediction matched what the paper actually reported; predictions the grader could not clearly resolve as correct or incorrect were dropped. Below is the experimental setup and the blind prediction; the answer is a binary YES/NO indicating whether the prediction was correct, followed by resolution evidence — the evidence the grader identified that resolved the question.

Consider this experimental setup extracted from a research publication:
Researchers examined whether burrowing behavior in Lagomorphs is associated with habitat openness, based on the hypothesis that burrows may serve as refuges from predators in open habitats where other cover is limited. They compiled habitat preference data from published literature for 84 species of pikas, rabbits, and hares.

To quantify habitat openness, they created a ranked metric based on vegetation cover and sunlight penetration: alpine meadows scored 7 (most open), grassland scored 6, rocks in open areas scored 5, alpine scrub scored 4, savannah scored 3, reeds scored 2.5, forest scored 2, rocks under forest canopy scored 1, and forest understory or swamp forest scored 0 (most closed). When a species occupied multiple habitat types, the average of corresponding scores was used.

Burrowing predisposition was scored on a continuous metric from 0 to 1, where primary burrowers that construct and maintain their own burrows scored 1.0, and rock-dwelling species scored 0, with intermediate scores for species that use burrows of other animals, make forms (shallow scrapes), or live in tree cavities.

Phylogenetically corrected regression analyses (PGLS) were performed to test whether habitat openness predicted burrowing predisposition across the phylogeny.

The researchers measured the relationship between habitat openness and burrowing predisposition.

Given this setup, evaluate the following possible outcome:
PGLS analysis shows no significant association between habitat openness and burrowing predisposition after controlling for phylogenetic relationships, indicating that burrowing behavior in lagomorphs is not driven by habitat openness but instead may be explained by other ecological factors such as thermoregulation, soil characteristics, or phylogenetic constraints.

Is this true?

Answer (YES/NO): YES